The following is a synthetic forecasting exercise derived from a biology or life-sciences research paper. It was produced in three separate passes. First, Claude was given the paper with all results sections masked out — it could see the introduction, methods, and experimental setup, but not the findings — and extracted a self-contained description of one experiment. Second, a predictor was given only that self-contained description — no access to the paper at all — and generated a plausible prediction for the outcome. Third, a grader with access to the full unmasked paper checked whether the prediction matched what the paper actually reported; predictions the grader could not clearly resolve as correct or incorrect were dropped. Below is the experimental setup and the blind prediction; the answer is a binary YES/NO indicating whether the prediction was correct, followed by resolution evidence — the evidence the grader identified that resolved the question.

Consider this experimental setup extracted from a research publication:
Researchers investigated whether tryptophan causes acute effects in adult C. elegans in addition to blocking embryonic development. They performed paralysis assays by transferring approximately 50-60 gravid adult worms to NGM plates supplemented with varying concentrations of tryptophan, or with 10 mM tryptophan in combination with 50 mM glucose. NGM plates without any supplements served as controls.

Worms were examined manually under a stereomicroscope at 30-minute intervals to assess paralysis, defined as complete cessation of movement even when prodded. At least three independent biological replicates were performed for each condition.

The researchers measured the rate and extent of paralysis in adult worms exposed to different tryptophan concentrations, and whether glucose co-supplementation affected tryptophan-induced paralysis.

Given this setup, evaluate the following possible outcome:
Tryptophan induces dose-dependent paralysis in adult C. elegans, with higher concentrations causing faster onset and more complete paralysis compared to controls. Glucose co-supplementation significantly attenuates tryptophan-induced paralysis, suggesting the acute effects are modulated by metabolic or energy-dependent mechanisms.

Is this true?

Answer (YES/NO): YES